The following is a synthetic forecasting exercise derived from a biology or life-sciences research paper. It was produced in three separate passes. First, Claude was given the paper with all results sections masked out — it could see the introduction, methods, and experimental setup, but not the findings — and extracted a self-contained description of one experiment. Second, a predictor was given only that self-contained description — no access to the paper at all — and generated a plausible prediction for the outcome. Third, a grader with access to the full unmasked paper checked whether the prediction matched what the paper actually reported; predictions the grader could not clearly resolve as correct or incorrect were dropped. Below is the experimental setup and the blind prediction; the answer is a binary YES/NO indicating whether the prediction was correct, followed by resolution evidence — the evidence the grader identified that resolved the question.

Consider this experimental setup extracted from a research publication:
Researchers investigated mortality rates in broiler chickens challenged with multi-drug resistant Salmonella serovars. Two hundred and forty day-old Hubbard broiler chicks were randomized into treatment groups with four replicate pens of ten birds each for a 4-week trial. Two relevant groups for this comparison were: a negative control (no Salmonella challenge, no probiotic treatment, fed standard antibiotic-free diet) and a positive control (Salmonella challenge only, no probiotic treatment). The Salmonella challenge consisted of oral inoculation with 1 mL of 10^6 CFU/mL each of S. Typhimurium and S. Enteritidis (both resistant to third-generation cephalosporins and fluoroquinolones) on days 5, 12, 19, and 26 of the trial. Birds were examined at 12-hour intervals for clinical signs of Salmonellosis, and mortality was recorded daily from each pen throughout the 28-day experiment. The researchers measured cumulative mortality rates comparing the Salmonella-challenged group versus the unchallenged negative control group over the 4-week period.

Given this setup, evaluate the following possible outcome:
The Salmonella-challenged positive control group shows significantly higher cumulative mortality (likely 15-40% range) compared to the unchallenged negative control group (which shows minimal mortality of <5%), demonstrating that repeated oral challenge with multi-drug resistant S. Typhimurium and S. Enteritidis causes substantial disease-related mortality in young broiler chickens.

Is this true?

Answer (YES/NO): YES